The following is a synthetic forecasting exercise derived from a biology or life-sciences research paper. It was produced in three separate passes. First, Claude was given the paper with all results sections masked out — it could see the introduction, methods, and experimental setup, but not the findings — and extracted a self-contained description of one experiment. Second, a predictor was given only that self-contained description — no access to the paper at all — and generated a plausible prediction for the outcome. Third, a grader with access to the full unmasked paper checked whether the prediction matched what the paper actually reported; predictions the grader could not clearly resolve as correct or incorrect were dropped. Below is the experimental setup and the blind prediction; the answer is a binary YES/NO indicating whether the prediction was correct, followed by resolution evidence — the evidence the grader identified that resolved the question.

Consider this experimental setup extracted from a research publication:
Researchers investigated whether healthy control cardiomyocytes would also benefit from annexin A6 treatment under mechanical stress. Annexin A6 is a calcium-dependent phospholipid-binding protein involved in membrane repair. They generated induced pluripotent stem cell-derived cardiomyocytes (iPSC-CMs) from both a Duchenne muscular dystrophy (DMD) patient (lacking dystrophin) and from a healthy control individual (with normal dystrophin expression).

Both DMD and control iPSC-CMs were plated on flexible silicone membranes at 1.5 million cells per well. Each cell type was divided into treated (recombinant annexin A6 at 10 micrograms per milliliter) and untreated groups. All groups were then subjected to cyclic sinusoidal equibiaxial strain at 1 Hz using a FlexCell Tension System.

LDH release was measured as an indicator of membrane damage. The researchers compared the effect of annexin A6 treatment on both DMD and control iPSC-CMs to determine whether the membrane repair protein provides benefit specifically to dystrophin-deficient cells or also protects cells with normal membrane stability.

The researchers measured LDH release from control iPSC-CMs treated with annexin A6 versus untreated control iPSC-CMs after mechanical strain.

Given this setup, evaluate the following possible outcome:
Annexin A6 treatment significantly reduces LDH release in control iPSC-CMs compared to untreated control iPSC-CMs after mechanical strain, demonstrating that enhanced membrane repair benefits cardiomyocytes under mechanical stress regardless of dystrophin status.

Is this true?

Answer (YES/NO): YES